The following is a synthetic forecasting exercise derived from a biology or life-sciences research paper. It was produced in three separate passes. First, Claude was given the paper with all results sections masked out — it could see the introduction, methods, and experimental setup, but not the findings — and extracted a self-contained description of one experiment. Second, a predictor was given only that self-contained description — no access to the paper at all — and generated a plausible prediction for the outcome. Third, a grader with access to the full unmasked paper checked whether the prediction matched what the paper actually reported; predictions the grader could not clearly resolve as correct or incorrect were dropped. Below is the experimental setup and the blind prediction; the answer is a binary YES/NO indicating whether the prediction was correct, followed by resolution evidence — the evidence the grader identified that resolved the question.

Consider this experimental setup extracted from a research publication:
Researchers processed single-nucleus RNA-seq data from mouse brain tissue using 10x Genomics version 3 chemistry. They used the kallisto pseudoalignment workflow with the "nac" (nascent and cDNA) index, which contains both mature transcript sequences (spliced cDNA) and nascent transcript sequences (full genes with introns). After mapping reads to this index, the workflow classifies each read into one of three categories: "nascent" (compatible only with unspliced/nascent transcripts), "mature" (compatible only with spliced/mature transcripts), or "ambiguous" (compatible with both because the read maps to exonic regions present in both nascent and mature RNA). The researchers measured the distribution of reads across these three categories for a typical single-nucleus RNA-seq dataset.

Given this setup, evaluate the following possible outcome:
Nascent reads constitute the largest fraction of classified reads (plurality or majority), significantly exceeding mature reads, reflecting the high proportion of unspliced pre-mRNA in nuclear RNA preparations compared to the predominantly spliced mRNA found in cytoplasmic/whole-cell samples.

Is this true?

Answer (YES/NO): NO